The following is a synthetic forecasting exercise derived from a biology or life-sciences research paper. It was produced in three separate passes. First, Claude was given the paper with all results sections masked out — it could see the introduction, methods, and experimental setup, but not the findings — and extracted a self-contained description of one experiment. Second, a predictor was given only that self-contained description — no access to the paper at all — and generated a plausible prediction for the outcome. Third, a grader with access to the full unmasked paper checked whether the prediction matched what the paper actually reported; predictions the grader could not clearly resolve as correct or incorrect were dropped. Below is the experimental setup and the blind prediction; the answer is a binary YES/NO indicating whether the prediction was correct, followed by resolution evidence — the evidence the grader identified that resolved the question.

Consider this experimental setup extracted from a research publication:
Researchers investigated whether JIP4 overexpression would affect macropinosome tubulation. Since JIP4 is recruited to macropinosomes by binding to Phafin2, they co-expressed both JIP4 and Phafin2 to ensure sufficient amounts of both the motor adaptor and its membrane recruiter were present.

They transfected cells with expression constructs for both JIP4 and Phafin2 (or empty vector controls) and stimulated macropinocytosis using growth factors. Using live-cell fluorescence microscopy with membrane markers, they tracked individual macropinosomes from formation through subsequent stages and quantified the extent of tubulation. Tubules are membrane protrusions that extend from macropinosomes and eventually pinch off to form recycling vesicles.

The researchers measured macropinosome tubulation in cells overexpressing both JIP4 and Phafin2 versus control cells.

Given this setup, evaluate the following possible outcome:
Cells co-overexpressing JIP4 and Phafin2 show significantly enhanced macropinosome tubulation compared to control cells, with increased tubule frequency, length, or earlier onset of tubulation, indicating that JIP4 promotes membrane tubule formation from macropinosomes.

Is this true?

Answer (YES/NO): YES